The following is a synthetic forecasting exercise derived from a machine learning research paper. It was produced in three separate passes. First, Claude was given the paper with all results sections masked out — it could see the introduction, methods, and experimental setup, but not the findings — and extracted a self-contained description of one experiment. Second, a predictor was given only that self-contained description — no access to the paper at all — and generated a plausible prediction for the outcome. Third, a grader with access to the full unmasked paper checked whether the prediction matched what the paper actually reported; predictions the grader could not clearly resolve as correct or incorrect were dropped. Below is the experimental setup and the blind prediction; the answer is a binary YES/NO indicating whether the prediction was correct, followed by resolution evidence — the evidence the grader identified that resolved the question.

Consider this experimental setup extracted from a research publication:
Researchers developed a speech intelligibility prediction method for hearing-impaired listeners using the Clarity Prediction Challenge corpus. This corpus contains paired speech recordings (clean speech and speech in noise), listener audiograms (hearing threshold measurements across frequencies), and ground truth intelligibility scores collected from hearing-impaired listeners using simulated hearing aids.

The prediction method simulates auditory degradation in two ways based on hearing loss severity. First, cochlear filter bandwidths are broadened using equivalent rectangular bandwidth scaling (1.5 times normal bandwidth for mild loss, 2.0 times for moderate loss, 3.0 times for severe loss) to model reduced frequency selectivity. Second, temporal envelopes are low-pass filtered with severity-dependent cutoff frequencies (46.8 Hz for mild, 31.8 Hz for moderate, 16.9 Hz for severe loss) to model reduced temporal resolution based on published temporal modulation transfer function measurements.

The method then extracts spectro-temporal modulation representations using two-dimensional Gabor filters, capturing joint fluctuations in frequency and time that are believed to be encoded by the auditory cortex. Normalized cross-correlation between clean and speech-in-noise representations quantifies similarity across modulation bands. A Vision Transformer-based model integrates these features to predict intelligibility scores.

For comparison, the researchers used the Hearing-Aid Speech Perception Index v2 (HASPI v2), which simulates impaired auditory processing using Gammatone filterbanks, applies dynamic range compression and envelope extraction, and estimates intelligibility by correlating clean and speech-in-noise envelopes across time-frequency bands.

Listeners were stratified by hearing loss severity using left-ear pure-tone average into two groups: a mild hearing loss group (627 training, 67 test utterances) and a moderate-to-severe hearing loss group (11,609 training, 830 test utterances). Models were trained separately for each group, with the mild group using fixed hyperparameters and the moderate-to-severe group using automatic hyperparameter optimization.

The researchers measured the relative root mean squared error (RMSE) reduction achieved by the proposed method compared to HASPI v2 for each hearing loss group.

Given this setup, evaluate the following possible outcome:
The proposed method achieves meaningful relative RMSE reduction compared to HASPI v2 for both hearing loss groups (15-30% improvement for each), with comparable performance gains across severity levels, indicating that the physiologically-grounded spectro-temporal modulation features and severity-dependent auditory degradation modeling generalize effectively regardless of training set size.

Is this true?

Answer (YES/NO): NO